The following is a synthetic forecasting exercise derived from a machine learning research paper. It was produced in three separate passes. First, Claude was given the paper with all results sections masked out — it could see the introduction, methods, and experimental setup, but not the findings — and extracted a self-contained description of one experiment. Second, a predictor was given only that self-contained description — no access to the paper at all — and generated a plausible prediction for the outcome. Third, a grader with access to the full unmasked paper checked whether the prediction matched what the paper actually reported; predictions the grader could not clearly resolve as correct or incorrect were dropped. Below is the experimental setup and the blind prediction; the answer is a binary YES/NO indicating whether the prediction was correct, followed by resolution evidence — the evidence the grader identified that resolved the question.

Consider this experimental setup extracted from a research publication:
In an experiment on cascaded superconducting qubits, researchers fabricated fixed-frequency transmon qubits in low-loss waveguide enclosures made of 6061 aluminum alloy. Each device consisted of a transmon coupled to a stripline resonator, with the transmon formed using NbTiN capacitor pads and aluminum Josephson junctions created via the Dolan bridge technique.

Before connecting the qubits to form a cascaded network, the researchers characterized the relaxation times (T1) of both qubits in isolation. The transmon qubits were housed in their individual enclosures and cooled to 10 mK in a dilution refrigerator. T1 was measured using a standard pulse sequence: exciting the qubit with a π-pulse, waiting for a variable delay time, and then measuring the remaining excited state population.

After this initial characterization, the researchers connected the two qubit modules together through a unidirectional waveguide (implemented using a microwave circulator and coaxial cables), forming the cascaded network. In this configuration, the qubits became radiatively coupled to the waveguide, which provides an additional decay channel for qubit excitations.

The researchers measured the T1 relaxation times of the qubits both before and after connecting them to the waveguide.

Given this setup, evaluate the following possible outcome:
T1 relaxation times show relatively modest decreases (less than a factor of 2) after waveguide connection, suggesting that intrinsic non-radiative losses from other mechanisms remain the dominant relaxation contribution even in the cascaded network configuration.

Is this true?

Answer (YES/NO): NO